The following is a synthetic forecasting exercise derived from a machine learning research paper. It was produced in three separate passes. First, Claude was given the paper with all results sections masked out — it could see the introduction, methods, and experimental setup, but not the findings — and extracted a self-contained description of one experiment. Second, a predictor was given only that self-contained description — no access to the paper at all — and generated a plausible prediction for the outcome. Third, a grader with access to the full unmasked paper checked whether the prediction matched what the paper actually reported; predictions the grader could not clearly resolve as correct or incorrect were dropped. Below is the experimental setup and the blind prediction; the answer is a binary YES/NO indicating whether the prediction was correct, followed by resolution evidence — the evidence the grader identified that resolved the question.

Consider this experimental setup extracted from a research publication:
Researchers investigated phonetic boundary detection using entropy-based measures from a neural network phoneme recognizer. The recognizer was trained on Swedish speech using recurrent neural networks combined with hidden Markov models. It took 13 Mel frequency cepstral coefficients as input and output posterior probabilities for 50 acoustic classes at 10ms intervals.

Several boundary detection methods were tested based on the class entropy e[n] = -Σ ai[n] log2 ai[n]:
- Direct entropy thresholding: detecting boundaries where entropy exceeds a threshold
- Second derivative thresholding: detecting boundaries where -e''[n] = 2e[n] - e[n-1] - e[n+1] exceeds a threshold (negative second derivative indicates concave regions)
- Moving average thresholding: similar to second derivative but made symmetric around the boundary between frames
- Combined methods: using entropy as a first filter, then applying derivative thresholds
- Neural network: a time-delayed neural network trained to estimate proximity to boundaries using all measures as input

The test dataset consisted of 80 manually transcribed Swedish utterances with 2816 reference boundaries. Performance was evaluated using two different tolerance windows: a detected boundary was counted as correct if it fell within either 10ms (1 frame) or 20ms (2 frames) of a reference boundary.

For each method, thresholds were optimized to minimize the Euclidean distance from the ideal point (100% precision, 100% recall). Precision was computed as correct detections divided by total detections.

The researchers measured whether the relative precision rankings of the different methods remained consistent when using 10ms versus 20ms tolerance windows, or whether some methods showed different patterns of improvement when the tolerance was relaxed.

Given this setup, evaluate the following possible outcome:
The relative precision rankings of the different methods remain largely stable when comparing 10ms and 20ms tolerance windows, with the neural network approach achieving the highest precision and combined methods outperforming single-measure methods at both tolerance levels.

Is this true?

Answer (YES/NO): NO